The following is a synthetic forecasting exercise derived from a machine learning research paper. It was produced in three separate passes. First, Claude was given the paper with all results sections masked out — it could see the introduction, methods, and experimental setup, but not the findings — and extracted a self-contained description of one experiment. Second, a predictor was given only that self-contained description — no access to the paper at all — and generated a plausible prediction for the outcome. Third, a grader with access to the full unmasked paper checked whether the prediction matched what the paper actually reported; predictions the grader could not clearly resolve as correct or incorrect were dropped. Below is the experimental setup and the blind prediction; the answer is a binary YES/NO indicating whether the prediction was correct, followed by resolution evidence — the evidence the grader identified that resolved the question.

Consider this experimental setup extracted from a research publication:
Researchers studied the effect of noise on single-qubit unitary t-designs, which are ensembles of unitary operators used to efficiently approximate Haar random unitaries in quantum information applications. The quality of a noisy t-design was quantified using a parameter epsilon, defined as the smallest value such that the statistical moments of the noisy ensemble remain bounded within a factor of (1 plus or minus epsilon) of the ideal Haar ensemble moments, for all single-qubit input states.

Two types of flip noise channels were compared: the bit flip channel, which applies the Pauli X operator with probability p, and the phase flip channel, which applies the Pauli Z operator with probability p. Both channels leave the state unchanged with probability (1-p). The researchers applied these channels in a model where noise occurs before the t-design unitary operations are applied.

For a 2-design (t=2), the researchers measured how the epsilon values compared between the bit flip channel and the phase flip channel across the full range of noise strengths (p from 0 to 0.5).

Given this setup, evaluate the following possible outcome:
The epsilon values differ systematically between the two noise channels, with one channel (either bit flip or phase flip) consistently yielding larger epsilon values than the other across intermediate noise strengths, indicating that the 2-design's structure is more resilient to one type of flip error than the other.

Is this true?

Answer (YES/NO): NO